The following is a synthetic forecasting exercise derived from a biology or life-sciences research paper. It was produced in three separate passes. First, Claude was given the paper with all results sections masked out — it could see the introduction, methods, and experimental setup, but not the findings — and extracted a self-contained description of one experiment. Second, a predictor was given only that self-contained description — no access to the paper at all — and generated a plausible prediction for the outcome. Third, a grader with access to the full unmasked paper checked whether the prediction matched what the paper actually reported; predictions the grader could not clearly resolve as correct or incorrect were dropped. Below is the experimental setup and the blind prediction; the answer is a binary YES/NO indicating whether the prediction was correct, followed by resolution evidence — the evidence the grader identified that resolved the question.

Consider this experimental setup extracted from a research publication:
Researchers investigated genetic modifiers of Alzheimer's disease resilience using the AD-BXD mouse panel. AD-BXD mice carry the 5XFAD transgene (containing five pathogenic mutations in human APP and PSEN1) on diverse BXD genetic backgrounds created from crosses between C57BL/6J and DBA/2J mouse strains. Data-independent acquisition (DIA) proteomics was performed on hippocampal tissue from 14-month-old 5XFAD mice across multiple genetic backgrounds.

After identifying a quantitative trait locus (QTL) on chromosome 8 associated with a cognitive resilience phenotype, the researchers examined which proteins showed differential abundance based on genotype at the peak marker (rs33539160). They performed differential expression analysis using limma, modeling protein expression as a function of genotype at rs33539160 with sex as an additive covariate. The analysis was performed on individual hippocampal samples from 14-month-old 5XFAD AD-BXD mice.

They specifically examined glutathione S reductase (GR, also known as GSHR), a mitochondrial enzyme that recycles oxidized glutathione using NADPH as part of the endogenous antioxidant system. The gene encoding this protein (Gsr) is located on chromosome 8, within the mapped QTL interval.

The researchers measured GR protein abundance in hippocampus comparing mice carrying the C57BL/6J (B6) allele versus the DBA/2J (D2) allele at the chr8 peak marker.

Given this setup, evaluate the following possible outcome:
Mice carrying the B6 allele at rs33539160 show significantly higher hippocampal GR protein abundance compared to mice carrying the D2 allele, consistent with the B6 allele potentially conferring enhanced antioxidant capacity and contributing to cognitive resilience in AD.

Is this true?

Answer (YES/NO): NO